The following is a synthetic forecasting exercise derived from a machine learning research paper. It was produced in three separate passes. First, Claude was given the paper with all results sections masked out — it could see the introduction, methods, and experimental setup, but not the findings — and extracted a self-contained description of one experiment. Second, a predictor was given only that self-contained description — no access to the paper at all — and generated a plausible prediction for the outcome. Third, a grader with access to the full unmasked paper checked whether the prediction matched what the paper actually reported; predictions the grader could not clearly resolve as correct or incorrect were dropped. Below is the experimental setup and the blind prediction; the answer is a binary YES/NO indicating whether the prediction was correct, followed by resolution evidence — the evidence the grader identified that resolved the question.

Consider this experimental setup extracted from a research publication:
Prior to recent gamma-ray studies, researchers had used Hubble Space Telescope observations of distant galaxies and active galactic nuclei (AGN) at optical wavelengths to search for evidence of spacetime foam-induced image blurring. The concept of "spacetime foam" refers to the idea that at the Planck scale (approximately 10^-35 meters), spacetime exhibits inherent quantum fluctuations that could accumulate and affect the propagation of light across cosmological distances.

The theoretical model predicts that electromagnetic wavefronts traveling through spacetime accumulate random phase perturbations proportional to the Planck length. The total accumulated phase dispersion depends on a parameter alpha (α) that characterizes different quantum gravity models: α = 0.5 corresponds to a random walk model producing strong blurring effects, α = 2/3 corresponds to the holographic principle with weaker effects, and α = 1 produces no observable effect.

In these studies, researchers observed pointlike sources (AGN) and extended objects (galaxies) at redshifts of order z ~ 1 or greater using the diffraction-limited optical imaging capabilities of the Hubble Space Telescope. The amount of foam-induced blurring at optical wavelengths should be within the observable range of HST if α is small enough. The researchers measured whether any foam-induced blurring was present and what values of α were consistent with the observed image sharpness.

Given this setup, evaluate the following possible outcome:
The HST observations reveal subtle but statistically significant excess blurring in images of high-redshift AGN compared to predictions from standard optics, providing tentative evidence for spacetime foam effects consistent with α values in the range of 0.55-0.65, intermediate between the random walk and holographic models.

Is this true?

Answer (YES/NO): NO